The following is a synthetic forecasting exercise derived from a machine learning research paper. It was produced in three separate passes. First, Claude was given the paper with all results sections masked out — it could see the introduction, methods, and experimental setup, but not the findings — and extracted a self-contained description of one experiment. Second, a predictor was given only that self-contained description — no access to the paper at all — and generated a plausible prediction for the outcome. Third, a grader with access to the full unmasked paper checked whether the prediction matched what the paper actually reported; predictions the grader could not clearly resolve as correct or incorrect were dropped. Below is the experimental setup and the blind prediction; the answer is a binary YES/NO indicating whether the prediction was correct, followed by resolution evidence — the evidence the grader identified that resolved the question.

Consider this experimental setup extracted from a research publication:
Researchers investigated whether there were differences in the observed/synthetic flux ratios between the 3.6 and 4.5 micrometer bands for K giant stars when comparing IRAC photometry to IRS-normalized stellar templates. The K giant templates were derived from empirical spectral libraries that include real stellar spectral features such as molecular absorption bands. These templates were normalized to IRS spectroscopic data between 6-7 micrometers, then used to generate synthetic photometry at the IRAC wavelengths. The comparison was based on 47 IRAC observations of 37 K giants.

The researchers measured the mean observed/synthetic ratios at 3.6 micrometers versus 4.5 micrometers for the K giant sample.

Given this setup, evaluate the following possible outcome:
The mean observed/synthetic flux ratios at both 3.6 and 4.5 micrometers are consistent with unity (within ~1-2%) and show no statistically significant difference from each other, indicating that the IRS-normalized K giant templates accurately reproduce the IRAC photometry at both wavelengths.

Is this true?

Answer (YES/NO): NO